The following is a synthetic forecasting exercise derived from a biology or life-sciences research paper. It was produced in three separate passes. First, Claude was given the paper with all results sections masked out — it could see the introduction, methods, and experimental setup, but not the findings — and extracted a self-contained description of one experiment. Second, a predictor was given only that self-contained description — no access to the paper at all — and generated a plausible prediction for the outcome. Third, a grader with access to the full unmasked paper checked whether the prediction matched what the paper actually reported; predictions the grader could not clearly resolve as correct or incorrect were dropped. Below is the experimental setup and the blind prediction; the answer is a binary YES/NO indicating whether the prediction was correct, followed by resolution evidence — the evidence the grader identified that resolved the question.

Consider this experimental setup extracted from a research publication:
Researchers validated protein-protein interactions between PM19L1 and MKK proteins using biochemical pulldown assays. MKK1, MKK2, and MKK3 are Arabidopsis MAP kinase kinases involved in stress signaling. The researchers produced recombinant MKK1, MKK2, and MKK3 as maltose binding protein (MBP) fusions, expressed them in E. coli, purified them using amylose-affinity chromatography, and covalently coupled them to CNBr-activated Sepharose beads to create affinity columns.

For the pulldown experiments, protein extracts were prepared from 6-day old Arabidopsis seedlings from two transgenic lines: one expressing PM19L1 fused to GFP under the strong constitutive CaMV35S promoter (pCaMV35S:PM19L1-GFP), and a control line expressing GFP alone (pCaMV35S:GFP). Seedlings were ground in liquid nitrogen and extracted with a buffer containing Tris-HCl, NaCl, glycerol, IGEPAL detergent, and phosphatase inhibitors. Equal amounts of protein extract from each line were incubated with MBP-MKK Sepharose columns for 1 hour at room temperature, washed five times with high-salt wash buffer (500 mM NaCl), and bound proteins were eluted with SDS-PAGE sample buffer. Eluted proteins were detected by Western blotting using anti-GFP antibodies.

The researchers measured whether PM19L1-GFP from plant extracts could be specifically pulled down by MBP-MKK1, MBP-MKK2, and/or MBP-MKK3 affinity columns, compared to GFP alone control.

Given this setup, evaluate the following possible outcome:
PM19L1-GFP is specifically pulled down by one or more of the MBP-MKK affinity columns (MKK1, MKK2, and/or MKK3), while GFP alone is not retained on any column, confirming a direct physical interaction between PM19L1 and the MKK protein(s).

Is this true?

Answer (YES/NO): YES